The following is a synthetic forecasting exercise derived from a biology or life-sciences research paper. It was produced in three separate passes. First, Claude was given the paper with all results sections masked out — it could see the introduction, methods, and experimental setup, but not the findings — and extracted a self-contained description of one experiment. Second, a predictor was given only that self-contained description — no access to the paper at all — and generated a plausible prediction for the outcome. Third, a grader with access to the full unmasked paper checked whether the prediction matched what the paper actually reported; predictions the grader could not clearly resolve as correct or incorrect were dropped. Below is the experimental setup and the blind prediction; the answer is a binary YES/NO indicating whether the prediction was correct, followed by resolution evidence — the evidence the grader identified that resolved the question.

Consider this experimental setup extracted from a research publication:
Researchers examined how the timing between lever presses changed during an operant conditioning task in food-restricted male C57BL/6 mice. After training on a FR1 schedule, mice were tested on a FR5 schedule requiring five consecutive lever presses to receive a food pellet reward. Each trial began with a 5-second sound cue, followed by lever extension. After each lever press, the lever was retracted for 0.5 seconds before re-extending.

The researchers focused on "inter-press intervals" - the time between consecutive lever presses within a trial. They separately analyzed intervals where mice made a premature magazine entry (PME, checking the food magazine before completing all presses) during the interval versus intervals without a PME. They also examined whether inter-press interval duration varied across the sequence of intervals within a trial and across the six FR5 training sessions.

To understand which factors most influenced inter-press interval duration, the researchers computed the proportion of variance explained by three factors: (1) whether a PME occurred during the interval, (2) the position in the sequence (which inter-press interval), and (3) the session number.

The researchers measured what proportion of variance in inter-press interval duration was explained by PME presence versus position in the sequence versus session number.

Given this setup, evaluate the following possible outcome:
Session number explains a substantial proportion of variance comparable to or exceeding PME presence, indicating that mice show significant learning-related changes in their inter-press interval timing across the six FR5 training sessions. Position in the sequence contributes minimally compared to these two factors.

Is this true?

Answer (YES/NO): NO